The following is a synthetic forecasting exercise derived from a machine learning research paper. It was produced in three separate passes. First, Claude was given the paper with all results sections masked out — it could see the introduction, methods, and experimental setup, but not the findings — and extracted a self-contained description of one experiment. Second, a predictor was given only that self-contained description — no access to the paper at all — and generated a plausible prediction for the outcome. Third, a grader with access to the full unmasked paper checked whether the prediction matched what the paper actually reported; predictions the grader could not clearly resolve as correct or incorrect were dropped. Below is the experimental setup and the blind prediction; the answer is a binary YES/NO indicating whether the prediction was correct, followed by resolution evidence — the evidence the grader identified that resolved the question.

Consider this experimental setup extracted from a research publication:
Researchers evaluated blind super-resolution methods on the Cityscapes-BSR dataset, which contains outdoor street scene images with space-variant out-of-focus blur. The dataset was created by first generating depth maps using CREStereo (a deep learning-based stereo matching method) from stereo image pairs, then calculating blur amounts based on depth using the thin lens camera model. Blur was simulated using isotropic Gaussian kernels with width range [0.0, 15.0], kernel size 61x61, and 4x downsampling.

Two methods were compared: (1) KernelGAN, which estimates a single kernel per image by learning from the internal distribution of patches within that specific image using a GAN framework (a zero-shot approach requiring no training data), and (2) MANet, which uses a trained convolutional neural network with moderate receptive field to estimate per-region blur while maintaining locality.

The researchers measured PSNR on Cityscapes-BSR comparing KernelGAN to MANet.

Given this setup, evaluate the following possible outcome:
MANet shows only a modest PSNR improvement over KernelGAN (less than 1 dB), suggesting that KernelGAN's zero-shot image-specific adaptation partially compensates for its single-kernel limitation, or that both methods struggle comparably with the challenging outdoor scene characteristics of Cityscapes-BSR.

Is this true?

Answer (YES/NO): NO